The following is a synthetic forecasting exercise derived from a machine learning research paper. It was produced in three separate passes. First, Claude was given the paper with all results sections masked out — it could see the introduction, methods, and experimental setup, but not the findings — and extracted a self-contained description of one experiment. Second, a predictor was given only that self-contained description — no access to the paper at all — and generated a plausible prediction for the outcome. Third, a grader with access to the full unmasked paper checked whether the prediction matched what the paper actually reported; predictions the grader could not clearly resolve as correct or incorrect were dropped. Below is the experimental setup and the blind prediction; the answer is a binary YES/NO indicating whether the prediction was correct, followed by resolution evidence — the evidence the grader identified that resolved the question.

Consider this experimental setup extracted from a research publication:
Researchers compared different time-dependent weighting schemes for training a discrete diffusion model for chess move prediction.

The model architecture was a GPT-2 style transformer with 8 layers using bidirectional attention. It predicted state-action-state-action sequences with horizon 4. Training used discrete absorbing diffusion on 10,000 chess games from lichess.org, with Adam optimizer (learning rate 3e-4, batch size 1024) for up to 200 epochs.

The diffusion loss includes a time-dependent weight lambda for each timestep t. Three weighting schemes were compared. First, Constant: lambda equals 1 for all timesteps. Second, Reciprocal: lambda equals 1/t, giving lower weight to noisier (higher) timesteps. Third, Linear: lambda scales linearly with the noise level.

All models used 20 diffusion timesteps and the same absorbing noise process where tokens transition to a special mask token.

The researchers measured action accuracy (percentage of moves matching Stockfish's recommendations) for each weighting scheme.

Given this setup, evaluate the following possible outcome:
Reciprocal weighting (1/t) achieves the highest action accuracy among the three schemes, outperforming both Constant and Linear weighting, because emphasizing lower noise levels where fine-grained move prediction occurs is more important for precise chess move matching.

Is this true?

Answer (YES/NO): NO